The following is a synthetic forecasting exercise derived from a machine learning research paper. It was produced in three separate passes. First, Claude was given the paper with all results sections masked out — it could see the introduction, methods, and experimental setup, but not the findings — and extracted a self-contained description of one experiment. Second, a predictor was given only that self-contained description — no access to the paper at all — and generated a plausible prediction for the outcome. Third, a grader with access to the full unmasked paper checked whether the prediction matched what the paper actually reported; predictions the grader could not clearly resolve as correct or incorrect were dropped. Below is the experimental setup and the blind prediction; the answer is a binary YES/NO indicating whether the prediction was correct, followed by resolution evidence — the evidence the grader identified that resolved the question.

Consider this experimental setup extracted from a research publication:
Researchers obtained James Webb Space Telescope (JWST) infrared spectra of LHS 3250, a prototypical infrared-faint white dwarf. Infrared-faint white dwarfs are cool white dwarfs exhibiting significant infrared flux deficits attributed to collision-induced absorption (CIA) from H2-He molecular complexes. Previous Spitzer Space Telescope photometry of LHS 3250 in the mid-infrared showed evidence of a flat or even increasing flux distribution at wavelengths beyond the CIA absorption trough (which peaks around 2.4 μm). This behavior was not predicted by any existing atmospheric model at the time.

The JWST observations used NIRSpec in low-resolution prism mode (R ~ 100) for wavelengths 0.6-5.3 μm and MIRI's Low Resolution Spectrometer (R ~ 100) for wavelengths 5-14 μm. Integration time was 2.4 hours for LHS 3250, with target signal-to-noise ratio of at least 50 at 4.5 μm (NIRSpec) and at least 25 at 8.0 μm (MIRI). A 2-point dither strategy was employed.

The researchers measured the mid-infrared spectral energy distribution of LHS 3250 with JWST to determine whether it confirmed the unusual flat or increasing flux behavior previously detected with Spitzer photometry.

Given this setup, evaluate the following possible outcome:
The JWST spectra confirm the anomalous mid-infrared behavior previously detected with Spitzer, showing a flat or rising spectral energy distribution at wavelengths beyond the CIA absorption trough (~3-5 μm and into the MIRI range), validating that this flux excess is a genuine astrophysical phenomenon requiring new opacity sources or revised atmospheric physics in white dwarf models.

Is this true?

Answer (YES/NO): NO